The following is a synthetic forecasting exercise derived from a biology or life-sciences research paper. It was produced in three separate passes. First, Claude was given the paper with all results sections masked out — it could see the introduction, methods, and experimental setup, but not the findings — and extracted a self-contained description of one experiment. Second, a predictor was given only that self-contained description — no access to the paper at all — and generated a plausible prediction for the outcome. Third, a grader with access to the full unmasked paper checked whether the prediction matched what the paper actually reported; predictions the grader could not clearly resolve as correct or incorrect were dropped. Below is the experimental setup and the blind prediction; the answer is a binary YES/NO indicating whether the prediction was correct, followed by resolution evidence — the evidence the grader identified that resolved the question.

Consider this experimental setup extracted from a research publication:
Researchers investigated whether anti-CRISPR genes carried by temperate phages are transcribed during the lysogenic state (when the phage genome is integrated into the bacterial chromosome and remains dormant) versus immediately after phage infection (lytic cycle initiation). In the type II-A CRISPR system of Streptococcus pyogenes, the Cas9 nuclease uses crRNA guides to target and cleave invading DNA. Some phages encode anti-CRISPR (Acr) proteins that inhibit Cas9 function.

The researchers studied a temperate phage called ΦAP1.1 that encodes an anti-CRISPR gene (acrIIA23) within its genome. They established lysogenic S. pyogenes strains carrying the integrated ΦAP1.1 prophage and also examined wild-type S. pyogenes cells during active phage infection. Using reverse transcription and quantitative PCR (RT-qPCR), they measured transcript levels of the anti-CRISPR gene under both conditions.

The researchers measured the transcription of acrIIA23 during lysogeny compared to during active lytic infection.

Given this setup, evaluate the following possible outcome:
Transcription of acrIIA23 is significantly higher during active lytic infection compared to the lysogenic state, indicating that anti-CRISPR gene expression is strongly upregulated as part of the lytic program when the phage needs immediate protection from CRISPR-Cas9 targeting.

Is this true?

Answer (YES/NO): YES